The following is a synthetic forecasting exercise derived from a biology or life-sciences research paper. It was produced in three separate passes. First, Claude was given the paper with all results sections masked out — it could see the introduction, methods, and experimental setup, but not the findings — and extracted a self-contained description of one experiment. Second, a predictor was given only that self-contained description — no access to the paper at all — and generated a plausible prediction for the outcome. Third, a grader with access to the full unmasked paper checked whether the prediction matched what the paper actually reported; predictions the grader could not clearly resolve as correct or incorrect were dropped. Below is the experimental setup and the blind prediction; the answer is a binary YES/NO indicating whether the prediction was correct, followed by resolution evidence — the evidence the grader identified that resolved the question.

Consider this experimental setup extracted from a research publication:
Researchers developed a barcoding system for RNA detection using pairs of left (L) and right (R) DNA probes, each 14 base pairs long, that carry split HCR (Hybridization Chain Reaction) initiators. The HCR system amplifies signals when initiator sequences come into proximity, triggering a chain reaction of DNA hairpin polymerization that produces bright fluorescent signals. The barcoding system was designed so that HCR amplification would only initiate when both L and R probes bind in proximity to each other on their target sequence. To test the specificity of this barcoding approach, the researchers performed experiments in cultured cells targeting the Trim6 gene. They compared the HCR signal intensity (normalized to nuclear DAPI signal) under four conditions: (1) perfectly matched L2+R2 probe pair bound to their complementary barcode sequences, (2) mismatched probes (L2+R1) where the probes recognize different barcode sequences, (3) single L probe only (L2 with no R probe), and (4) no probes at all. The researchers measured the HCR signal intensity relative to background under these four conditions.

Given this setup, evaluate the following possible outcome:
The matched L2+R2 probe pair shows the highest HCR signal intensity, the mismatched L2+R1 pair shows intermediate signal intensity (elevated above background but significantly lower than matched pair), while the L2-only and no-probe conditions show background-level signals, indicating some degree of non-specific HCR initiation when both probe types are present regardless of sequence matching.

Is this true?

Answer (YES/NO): NO